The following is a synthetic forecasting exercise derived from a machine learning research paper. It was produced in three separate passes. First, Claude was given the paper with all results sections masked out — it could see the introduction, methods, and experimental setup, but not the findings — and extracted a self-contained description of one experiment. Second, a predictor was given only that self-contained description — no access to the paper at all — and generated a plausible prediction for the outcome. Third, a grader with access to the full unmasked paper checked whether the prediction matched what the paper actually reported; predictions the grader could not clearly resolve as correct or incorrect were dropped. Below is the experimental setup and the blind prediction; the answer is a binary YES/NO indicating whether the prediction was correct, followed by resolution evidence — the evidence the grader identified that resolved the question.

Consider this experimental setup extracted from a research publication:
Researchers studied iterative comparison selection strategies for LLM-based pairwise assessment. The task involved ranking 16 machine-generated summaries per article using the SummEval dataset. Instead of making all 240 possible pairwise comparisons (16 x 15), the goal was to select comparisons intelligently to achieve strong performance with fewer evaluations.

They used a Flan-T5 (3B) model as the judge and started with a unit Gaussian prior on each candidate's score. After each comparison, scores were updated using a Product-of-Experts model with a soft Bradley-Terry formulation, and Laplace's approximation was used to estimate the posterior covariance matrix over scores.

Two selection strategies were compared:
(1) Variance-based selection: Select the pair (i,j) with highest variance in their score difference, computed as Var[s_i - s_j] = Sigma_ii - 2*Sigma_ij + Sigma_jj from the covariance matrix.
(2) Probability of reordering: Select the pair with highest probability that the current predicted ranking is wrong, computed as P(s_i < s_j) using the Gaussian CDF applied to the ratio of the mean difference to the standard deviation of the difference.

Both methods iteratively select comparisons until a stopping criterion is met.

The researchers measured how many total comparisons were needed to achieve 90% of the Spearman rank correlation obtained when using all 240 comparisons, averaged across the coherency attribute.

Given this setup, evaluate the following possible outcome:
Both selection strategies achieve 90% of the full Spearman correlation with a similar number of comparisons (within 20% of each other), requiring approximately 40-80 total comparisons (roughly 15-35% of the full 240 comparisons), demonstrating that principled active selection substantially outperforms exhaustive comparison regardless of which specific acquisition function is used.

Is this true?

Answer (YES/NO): NO